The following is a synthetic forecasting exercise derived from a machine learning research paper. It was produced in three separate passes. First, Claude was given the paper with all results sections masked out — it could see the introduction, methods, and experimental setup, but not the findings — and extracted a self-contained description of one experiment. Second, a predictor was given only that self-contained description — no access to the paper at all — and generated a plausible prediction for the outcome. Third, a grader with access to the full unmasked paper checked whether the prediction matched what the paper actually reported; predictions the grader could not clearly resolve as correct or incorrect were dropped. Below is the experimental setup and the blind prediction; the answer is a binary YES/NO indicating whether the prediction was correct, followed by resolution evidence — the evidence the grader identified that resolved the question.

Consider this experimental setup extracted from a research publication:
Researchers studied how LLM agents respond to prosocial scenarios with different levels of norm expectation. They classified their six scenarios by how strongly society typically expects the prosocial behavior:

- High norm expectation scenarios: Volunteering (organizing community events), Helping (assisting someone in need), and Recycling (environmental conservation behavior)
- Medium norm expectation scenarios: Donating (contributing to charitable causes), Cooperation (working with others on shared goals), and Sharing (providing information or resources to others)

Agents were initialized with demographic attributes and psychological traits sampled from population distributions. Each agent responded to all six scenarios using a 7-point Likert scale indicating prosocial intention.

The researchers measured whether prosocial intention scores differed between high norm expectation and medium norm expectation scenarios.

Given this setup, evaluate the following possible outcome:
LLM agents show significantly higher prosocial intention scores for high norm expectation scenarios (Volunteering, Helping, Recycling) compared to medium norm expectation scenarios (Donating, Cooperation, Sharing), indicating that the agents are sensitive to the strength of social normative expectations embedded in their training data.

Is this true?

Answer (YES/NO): YES